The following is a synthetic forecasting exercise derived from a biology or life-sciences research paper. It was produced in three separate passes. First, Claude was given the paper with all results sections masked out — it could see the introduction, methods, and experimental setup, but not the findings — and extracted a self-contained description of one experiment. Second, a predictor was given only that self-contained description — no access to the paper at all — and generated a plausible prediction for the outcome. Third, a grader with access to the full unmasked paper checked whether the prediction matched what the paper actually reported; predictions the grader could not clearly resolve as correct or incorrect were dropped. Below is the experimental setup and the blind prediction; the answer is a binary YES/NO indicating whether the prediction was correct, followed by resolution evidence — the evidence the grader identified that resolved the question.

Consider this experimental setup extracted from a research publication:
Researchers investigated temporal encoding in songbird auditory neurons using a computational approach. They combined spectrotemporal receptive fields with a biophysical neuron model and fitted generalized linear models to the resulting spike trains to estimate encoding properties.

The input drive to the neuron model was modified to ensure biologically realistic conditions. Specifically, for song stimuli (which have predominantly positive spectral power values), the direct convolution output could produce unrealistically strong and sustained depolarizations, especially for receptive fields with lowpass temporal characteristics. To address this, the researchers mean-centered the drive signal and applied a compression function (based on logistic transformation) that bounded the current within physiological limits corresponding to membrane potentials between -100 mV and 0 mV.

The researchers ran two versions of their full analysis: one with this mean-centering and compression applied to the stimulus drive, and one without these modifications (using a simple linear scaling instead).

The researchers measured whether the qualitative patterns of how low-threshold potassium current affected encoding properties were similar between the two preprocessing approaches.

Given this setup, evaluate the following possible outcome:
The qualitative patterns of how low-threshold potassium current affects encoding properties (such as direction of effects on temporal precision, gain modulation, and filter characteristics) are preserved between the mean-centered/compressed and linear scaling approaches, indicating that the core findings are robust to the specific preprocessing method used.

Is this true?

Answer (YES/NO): YES